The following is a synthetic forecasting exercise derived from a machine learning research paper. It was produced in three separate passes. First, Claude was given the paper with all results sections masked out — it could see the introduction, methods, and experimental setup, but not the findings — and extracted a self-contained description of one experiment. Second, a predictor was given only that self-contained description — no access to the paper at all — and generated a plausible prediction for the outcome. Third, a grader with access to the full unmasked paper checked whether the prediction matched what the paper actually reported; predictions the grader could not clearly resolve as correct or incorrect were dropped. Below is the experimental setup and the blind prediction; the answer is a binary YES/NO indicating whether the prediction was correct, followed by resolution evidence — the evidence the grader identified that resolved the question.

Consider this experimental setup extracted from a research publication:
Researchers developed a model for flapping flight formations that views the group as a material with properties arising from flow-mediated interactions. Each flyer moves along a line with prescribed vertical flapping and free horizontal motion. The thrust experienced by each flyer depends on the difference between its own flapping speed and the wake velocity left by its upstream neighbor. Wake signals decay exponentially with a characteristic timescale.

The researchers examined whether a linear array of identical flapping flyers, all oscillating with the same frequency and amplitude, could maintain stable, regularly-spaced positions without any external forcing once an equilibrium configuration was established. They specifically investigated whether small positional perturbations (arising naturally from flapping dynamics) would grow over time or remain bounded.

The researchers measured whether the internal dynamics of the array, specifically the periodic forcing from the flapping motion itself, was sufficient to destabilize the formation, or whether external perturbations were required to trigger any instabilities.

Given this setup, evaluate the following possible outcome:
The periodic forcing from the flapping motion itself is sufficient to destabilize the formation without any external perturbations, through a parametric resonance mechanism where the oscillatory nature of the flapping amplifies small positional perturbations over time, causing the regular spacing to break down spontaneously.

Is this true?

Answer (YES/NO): YES